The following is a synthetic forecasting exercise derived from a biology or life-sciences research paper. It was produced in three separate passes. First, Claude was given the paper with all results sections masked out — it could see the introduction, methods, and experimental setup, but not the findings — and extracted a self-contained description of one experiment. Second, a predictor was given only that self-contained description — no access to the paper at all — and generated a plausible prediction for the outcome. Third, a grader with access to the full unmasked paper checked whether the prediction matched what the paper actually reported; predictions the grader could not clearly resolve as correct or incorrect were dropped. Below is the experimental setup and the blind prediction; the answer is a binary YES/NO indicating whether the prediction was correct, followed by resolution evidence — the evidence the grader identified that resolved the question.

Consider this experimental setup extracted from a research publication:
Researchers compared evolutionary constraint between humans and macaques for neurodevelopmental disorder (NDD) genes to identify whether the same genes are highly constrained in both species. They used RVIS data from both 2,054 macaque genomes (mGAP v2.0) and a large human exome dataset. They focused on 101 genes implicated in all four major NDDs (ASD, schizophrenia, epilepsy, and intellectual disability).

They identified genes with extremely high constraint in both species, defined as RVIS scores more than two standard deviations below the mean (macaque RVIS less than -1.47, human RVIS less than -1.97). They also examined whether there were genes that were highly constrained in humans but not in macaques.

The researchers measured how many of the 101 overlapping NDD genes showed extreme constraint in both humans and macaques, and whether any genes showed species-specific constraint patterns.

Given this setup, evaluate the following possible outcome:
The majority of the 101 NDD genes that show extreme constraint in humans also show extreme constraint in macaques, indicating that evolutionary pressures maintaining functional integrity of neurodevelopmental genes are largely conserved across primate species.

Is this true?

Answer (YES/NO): NO